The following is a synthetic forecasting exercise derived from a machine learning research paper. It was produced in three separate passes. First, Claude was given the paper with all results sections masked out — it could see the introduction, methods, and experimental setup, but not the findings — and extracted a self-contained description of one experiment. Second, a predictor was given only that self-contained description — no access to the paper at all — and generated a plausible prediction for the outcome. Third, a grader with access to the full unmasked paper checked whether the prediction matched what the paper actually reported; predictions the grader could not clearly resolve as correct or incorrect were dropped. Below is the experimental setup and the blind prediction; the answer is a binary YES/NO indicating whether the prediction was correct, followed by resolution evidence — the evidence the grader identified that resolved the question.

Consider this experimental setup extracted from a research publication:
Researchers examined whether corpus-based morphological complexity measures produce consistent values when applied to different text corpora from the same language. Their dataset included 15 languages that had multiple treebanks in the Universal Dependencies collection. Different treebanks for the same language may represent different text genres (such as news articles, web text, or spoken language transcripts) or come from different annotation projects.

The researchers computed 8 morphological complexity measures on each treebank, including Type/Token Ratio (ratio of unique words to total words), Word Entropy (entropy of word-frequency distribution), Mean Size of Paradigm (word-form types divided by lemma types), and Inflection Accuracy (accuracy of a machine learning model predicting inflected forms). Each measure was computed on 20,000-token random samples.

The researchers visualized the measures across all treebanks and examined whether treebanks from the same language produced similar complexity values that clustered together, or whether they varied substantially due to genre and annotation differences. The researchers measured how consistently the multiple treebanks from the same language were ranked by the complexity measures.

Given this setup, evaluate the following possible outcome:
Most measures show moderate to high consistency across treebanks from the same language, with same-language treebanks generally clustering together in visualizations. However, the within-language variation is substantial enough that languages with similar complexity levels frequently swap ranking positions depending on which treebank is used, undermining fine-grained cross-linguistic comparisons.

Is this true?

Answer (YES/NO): NO